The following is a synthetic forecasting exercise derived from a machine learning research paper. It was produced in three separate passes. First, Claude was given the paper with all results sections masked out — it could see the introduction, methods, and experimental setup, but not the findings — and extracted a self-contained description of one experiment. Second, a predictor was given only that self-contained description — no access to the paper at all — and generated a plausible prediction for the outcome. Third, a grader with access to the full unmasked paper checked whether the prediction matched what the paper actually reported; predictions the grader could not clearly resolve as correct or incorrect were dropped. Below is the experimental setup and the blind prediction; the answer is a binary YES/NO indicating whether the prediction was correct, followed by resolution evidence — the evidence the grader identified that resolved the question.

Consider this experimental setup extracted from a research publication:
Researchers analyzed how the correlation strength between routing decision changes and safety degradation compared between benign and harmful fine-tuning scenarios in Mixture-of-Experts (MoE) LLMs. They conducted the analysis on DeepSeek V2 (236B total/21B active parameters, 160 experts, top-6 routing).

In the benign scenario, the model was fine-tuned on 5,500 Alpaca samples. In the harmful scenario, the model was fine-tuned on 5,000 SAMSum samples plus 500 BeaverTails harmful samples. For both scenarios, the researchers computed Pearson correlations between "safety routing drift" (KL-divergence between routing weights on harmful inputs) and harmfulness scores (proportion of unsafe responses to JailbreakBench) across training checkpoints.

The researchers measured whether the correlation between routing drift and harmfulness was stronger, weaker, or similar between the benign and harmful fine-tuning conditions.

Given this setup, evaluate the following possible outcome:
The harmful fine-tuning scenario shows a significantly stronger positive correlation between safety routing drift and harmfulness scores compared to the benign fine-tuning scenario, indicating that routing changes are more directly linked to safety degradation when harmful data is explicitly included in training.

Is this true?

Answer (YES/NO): NO